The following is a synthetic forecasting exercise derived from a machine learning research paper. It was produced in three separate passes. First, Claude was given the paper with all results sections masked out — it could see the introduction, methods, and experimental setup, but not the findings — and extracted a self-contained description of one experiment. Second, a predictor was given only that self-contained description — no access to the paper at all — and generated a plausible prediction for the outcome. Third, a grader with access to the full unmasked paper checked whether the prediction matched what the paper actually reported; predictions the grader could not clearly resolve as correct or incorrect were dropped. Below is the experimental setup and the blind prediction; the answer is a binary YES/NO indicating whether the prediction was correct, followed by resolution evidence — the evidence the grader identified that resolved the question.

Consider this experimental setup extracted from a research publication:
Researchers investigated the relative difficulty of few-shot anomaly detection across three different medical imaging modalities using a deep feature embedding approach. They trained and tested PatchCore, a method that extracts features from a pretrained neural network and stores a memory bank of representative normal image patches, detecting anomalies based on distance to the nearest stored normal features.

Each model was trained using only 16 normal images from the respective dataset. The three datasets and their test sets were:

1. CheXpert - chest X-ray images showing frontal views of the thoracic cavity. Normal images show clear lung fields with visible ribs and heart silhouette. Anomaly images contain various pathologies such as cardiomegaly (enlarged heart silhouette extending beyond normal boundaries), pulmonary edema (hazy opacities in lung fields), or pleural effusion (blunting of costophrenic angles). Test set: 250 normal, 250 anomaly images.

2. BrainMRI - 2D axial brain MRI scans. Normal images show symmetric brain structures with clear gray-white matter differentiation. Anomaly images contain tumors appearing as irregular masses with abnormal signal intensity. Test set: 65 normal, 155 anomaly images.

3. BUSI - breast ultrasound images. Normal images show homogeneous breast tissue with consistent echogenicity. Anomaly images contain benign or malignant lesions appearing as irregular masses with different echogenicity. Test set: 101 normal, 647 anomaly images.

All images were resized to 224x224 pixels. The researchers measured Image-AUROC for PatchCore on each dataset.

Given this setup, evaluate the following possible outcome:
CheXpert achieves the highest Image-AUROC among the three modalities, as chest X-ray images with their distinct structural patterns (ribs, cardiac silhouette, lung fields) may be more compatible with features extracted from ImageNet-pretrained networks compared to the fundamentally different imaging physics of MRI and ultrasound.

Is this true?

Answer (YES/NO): NO